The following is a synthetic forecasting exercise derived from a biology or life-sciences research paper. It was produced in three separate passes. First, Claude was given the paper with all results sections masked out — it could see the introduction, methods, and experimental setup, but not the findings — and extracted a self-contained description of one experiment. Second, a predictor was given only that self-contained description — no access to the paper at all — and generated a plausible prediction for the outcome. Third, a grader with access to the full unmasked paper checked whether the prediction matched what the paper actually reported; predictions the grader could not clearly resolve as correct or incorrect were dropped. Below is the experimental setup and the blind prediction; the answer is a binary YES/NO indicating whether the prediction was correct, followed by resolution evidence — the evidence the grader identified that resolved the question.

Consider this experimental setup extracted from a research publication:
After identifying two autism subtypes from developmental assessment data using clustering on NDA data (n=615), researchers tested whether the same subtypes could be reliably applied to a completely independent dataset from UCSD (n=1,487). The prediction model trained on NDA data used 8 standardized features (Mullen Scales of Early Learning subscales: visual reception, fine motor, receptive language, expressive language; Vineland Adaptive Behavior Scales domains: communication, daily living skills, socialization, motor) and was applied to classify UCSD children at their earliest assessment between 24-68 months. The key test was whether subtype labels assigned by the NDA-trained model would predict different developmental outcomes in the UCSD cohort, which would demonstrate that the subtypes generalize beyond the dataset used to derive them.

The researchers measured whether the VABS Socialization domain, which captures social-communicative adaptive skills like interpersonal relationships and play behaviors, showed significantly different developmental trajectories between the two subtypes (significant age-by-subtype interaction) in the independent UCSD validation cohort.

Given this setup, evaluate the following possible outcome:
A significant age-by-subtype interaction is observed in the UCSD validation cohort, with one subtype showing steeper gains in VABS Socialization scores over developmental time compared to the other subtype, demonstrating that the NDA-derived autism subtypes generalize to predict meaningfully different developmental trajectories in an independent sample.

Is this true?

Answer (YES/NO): NO